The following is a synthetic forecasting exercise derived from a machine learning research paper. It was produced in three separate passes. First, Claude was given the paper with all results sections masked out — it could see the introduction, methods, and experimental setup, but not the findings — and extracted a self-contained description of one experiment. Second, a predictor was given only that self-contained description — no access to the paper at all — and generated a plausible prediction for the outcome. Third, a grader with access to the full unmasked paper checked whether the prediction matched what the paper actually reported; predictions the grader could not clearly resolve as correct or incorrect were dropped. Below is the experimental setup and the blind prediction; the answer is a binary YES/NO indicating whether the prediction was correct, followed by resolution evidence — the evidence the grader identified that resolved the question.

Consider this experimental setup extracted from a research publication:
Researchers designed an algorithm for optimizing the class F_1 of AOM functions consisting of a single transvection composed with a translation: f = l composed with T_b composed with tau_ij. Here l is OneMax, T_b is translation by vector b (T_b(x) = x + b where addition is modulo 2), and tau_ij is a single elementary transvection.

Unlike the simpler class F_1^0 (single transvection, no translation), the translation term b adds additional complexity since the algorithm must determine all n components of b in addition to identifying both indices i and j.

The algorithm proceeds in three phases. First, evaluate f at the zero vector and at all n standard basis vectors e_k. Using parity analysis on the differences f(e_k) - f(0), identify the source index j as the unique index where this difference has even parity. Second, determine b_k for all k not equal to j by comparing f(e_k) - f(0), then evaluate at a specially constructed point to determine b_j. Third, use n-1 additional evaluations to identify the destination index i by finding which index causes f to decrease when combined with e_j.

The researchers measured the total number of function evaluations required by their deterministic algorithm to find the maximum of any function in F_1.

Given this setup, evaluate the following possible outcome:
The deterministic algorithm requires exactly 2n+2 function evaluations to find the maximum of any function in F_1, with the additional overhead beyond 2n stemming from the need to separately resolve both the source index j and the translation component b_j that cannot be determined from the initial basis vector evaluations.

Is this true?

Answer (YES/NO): YES